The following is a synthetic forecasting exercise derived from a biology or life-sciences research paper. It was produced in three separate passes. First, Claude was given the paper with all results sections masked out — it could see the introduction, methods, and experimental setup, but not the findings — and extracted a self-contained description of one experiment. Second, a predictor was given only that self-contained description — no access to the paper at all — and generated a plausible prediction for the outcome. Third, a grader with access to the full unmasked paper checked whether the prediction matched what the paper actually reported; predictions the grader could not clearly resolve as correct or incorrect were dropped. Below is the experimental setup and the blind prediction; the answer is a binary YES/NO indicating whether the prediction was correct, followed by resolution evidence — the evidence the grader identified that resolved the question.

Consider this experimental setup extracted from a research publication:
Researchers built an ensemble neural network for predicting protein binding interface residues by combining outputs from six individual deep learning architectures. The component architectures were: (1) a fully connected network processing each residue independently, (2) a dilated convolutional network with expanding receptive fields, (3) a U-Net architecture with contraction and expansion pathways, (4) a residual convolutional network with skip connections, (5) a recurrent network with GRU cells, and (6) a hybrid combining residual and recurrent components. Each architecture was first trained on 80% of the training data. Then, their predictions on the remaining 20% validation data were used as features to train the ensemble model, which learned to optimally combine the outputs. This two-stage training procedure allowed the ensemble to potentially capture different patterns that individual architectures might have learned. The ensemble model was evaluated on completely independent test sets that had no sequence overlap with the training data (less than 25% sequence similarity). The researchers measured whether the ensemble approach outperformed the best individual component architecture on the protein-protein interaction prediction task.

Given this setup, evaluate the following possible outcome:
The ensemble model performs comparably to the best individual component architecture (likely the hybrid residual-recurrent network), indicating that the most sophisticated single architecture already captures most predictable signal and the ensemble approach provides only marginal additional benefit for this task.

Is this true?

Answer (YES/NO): NO